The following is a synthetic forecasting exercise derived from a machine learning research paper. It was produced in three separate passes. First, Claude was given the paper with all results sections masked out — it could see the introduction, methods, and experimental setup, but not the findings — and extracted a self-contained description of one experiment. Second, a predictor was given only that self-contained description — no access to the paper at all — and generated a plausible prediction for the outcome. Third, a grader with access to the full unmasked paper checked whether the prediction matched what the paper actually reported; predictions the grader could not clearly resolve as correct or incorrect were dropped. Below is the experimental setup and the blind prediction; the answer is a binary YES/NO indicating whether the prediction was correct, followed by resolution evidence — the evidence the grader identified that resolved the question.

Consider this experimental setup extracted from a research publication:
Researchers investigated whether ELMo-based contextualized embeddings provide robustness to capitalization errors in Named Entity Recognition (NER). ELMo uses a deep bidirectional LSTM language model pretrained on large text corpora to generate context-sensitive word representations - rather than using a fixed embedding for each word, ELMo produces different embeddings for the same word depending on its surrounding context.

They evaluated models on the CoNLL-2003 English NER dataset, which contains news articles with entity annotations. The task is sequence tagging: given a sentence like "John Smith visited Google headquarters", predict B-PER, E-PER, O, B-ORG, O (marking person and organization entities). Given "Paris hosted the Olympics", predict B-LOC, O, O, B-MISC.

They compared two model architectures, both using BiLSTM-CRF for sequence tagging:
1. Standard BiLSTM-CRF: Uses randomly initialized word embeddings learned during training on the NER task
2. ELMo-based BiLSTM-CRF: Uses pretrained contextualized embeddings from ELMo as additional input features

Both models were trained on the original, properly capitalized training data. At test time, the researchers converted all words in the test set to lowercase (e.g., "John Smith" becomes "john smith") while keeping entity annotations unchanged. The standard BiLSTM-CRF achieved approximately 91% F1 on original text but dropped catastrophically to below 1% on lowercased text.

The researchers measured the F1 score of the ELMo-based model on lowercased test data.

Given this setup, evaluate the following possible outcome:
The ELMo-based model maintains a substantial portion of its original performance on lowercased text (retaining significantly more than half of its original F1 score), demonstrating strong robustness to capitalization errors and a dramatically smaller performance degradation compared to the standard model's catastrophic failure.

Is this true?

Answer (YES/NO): NO